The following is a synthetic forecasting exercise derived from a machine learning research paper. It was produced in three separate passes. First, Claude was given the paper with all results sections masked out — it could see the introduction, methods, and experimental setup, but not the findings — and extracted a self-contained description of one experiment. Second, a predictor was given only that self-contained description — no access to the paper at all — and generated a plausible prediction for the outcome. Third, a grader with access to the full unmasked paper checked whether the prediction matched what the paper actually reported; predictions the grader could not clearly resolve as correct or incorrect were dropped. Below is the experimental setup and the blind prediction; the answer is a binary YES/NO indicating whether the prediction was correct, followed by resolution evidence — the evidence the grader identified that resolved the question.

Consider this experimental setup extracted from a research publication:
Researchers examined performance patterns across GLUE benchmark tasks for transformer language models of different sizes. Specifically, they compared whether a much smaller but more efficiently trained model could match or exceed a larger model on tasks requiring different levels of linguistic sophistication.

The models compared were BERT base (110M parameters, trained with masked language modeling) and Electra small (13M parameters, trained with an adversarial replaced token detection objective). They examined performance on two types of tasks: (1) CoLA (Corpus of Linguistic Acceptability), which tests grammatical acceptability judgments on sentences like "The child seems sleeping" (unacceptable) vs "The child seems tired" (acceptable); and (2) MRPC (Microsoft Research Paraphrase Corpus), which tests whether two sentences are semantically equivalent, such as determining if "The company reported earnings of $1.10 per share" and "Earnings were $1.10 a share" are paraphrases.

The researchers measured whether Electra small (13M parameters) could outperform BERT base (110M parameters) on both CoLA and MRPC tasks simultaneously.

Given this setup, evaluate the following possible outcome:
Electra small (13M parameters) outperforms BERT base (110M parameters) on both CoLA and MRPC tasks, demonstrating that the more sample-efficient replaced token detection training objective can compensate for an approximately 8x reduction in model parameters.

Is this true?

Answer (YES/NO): NO